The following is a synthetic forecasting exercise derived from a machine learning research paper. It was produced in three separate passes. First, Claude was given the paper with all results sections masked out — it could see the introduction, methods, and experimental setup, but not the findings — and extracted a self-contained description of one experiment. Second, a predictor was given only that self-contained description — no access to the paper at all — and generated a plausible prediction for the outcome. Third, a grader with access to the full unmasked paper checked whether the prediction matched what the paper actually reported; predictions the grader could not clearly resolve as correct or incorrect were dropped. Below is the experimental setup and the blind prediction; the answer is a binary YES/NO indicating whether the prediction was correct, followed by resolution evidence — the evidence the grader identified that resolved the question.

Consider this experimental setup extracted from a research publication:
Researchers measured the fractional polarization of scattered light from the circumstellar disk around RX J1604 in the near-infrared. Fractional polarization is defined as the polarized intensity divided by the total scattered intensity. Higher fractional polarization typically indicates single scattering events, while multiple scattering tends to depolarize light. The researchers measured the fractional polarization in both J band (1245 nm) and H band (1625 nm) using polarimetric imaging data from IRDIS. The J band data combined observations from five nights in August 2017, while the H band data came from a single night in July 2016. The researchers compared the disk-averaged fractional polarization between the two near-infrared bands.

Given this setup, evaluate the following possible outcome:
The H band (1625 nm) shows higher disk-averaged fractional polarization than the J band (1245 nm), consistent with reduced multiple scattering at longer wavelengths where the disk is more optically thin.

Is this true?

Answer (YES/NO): YES